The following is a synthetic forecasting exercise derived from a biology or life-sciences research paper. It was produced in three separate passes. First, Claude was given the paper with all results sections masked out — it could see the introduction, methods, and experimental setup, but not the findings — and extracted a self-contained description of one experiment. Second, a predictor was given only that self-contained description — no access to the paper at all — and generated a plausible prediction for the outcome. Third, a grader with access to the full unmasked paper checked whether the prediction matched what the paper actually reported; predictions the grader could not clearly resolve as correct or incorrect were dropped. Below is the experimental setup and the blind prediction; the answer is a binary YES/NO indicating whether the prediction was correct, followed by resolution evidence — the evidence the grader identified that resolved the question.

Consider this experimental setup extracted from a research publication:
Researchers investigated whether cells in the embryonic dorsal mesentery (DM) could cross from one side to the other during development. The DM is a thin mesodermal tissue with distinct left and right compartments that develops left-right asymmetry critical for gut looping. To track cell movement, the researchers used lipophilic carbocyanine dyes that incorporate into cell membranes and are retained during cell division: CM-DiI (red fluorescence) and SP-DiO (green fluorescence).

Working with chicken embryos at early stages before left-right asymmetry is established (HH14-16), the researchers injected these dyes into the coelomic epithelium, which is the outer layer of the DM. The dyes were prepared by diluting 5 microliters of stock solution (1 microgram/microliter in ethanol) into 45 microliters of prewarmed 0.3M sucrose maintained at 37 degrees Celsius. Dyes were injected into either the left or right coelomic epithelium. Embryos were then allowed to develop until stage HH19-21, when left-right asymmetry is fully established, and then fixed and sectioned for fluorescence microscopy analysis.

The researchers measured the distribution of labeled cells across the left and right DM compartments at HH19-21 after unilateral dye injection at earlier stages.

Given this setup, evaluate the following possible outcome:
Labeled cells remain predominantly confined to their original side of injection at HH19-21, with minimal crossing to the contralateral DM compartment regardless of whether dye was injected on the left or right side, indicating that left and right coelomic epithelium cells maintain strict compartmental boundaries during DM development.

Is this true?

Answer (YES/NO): YES